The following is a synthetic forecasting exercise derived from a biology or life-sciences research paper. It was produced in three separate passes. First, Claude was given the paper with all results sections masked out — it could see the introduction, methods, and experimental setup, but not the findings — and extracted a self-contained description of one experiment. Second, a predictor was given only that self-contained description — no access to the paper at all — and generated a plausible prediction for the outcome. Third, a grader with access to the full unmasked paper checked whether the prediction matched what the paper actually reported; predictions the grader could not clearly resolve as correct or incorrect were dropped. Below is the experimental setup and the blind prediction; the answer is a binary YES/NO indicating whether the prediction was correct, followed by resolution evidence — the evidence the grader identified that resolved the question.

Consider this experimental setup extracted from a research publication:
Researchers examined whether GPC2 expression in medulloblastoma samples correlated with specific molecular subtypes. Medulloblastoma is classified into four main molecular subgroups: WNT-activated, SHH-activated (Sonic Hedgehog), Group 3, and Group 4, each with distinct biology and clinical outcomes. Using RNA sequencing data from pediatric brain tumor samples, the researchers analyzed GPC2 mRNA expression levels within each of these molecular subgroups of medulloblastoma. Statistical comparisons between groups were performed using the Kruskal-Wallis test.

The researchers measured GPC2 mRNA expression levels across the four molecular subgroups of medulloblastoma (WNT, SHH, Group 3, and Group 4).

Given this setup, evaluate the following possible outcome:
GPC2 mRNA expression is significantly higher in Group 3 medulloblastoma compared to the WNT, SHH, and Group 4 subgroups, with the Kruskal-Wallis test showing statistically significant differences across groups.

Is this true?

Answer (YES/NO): NO